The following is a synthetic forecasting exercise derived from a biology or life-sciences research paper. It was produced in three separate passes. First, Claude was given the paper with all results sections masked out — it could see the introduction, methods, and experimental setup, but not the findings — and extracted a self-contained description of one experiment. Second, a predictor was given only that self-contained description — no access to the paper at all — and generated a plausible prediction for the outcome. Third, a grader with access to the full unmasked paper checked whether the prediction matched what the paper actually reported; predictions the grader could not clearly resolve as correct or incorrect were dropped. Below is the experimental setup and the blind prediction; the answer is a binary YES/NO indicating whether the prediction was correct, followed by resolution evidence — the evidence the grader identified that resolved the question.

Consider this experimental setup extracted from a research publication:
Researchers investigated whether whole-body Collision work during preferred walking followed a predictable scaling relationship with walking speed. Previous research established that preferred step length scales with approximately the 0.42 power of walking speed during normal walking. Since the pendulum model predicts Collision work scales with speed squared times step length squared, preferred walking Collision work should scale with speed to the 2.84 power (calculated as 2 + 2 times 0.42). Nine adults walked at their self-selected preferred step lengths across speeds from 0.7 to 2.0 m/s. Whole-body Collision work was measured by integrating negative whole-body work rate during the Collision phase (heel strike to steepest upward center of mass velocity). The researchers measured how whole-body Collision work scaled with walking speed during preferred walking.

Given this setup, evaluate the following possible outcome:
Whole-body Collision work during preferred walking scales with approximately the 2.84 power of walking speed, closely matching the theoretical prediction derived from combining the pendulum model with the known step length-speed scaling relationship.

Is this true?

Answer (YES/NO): YES